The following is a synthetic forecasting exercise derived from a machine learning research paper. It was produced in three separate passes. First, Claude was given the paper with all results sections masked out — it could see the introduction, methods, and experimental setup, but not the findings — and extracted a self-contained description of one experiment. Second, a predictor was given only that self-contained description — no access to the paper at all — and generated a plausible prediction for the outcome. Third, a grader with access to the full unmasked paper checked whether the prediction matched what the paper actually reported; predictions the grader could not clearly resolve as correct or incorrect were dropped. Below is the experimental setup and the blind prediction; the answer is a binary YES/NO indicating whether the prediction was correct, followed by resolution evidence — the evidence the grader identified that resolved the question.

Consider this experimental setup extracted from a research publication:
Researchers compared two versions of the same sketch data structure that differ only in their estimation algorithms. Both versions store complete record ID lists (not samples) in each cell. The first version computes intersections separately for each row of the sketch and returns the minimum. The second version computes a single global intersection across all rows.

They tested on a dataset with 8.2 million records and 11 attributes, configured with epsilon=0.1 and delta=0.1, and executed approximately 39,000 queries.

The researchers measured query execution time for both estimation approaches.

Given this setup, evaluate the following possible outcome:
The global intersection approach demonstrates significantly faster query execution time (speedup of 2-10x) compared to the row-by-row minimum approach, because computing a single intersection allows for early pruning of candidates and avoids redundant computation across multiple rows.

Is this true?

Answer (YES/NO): NO